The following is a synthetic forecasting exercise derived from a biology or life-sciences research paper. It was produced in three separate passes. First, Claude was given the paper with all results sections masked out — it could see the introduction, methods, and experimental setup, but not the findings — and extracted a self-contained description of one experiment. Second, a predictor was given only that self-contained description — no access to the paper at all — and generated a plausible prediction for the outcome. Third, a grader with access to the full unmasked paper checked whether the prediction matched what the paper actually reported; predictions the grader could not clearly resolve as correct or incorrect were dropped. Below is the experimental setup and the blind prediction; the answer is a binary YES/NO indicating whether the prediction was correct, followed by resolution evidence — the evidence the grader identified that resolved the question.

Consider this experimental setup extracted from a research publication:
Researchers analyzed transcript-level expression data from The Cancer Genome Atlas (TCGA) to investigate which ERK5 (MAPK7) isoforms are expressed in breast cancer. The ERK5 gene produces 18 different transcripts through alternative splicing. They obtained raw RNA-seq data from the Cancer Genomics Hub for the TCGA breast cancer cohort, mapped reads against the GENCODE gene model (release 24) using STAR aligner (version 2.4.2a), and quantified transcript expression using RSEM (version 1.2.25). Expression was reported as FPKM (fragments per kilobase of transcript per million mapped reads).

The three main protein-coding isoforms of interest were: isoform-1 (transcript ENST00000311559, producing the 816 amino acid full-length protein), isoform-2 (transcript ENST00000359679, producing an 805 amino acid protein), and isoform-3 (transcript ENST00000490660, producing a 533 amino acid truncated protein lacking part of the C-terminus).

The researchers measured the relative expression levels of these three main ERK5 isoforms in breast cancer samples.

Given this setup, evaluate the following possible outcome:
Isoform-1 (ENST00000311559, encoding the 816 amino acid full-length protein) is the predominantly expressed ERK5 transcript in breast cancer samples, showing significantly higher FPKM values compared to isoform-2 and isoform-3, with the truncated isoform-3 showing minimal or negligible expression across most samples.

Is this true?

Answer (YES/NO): NO